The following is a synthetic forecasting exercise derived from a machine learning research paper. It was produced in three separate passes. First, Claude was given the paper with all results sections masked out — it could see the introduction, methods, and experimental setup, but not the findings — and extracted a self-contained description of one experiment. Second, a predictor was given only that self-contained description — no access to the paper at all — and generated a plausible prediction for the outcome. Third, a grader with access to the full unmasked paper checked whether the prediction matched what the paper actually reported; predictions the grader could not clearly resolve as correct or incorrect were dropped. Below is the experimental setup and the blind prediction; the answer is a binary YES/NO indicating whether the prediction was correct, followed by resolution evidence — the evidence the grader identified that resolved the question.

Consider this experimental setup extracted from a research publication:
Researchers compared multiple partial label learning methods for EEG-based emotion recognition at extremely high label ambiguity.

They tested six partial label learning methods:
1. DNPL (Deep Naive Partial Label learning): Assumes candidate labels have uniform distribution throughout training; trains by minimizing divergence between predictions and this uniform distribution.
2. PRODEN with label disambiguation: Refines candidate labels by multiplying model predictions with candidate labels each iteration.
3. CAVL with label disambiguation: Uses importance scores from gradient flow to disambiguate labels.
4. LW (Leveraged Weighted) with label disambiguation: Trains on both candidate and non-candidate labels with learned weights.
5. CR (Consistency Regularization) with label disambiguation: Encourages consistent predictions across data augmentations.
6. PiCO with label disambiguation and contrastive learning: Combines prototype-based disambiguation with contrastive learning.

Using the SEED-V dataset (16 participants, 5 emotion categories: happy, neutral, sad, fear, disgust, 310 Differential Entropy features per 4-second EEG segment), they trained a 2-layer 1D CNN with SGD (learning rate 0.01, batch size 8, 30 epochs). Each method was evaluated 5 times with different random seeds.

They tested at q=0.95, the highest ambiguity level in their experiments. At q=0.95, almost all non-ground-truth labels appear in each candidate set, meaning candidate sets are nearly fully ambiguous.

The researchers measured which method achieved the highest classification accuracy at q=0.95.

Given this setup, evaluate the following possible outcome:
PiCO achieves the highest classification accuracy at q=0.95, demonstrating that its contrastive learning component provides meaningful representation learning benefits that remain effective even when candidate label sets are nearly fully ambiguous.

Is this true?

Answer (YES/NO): NO